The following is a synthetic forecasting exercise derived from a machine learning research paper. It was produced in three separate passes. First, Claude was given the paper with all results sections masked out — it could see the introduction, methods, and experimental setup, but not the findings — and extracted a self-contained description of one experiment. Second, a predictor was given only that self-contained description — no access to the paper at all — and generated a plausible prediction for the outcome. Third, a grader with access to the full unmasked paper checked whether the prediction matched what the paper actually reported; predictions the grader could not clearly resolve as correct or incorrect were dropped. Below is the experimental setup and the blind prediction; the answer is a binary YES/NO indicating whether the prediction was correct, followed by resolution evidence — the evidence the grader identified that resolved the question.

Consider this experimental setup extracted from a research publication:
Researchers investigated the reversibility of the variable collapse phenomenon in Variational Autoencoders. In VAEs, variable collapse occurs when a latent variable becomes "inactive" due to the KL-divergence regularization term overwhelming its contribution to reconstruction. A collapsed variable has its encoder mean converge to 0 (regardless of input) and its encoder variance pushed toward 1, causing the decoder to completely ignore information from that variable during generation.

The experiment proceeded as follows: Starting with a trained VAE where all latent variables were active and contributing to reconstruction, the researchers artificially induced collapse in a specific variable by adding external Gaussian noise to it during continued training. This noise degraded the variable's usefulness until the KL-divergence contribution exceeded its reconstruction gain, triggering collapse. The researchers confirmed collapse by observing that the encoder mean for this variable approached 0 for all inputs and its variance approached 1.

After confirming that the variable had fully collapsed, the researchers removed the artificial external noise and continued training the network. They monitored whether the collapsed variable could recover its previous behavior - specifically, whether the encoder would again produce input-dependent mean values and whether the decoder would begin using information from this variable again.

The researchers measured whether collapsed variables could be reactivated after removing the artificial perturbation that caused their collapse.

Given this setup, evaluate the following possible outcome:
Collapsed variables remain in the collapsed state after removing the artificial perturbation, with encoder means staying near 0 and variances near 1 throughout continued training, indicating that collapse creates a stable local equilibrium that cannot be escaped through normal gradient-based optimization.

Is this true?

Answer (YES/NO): NO